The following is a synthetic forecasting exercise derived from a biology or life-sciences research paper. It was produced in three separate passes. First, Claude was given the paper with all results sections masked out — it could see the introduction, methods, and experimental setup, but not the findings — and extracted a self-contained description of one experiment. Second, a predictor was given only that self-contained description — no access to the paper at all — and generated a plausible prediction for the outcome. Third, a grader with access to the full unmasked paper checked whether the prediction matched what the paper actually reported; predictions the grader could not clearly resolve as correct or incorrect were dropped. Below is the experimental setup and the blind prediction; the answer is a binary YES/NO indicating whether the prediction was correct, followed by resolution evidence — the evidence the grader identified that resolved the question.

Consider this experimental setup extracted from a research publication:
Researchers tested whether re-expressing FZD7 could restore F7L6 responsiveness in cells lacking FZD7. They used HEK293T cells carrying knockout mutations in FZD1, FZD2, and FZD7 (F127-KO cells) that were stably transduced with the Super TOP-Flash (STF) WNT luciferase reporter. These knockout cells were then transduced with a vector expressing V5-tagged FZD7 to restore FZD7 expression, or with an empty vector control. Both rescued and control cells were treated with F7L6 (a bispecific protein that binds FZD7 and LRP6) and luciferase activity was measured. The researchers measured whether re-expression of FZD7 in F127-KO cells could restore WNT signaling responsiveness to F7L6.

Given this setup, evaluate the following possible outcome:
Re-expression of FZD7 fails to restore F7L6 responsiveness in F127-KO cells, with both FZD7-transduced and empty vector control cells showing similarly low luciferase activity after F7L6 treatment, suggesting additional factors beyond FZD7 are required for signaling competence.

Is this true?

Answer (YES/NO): NO